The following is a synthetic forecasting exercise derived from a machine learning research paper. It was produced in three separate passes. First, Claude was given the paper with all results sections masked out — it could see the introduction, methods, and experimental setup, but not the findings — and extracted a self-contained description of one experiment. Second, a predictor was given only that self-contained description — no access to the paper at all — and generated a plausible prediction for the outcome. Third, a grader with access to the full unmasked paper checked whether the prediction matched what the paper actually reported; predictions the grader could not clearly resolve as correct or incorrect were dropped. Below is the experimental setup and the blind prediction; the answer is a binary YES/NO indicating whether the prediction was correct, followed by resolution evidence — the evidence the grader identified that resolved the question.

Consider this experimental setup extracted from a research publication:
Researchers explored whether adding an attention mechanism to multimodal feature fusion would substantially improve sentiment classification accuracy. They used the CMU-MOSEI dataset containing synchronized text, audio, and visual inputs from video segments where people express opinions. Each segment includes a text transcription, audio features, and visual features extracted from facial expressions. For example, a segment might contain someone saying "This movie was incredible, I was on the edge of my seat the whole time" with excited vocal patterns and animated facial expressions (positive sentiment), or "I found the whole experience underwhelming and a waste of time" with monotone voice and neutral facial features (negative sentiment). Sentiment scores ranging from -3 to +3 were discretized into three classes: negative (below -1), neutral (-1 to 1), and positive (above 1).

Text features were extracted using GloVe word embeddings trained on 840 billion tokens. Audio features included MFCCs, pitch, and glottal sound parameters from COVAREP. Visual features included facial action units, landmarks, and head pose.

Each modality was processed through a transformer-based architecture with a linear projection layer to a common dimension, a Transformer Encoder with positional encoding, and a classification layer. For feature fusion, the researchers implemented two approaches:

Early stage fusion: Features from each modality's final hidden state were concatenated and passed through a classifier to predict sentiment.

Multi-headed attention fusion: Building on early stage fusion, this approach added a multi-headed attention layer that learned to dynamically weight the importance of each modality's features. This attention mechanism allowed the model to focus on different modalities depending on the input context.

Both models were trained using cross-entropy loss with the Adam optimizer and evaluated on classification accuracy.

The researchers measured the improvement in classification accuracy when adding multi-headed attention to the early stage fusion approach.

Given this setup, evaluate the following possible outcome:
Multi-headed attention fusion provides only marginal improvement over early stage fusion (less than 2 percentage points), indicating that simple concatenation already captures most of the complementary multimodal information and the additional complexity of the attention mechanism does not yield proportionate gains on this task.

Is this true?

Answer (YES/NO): YES